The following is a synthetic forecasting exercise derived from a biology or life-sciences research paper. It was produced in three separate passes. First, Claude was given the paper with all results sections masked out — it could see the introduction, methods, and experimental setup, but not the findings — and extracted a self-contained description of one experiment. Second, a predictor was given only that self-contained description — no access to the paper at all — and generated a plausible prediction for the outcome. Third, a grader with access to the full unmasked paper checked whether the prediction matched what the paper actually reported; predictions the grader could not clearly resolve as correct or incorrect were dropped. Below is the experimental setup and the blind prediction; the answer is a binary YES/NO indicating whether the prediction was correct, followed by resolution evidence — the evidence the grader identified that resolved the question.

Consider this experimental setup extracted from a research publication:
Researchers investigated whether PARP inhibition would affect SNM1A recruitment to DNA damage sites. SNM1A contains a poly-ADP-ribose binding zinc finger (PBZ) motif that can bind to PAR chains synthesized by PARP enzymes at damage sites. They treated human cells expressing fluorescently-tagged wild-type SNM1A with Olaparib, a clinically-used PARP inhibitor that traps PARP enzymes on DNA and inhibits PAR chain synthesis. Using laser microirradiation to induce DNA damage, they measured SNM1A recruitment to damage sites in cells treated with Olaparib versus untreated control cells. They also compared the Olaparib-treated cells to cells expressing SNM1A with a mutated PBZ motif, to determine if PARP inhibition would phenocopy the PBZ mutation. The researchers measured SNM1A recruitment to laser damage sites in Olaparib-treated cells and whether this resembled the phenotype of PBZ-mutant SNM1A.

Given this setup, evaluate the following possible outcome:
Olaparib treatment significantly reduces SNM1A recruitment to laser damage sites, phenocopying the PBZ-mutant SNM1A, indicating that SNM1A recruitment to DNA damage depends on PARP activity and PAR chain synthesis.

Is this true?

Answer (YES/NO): YES